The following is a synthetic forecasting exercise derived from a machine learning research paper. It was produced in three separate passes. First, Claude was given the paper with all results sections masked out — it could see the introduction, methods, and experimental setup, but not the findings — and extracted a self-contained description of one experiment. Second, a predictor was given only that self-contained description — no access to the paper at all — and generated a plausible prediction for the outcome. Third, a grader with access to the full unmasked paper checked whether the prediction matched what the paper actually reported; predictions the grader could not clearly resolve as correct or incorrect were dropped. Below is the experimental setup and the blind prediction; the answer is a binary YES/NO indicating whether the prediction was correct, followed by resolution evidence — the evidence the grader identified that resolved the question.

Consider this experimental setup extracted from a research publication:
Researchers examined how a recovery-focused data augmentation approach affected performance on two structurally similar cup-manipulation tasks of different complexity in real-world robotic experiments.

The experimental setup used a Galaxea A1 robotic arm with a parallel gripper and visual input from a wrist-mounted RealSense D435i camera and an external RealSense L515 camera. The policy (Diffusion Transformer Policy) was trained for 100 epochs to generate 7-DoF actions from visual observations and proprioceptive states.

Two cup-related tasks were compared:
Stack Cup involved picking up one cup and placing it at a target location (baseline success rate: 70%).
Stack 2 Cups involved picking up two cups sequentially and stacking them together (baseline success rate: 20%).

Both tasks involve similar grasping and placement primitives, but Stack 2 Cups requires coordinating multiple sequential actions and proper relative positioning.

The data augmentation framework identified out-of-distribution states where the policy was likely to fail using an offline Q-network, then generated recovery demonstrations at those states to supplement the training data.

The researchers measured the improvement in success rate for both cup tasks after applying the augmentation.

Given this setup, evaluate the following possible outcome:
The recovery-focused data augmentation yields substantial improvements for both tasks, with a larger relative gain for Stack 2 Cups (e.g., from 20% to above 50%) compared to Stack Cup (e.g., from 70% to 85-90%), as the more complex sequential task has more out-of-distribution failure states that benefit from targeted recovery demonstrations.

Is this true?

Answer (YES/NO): NO